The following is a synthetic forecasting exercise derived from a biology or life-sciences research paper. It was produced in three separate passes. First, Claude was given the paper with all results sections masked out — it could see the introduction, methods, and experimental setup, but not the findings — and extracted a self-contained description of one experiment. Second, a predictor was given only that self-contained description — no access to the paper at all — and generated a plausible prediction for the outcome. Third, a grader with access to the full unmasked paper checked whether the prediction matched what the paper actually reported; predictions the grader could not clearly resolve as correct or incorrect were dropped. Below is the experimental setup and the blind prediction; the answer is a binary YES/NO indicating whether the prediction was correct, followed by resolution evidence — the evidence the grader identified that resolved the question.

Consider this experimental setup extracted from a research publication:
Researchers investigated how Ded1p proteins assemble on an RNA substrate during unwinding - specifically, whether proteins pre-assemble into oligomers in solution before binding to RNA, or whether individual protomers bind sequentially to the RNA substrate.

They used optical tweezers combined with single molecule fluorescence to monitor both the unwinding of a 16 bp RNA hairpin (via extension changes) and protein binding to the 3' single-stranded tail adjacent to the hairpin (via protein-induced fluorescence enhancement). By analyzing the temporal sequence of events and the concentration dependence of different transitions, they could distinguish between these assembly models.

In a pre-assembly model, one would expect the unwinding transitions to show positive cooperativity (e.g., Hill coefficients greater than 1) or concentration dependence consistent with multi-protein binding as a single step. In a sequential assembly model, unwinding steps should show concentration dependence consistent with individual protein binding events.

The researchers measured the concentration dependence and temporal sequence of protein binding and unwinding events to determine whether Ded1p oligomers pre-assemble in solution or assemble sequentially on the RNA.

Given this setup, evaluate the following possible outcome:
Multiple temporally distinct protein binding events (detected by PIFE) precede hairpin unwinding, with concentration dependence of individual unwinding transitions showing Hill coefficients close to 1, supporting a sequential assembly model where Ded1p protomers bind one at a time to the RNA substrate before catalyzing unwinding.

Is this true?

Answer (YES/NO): NO